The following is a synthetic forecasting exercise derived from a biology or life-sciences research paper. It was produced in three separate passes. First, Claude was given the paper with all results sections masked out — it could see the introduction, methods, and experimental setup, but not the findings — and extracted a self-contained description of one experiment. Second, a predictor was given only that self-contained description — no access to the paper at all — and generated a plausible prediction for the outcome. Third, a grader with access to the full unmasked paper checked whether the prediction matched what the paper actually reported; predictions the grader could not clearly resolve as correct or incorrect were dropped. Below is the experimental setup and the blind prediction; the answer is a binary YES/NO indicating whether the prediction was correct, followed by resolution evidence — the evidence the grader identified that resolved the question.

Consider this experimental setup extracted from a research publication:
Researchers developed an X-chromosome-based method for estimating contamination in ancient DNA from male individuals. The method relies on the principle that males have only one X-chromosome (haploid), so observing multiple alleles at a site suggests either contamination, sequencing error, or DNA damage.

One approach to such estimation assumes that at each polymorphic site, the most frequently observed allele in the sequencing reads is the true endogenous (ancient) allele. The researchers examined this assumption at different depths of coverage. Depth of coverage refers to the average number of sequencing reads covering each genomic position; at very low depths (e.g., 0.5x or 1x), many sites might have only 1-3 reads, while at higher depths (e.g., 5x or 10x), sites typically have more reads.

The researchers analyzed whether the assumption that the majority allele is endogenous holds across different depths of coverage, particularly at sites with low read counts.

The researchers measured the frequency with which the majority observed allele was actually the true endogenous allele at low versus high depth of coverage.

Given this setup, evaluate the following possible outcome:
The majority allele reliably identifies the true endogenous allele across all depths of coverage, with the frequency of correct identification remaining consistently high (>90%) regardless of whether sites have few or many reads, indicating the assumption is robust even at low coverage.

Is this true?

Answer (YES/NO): NO